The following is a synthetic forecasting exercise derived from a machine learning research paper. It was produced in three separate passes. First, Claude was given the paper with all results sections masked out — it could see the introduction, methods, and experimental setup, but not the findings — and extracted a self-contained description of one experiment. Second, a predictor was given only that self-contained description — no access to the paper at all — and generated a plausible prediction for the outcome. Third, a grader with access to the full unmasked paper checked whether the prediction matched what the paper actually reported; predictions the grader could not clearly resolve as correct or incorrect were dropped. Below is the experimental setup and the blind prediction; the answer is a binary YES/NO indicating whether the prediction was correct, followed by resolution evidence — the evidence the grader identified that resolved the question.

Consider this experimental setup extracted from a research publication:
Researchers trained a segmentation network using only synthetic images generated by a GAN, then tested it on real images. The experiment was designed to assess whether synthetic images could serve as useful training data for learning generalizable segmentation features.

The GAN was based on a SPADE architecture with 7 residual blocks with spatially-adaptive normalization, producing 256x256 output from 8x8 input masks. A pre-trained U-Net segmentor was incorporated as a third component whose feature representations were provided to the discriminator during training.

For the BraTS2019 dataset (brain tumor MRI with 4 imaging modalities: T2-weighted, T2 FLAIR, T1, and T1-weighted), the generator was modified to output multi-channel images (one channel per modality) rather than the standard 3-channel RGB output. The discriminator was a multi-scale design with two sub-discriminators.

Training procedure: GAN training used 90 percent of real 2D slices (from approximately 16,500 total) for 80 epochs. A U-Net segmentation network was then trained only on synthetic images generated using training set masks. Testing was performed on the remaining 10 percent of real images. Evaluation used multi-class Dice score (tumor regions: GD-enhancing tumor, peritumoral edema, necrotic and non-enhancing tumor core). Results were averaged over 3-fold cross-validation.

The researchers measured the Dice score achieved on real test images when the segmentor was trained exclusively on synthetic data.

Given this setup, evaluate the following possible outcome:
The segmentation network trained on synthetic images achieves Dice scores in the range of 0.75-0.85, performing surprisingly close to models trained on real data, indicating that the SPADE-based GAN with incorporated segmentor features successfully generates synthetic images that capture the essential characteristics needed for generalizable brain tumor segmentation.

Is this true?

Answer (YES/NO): NO